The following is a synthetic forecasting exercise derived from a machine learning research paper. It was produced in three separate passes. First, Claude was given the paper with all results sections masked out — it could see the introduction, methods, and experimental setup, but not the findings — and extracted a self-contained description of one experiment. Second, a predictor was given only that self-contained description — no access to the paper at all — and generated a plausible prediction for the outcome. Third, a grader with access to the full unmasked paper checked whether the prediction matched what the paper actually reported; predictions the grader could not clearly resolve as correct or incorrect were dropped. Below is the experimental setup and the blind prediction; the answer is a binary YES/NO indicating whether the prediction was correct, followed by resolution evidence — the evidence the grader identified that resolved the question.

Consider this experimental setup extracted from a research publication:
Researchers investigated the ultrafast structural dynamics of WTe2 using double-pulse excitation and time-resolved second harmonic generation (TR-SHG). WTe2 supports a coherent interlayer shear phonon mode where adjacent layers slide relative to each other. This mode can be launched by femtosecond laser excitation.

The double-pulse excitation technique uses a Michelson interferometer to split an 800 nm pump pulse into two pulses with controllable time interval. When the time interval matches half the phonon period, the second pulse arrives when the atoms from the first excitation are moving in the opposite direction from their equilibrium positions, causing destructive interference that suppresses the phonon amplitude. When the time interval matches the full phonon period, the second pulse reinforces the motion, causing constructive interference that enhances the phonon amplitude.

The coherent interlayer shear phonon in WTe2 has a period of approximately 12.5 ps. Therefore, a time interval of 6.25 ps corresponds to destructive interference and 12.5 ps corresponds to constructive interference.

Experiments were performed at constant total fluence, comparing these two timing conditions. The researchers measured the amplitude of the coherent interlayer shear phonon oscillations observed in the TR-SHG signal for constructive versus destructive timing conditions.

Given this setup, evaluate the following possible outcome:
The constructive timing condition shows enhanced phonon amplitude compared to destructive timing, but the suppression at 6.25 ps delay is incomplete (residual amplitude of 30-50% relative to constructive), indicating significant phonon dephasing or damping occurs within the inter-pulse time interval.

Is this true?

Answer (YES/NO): NO